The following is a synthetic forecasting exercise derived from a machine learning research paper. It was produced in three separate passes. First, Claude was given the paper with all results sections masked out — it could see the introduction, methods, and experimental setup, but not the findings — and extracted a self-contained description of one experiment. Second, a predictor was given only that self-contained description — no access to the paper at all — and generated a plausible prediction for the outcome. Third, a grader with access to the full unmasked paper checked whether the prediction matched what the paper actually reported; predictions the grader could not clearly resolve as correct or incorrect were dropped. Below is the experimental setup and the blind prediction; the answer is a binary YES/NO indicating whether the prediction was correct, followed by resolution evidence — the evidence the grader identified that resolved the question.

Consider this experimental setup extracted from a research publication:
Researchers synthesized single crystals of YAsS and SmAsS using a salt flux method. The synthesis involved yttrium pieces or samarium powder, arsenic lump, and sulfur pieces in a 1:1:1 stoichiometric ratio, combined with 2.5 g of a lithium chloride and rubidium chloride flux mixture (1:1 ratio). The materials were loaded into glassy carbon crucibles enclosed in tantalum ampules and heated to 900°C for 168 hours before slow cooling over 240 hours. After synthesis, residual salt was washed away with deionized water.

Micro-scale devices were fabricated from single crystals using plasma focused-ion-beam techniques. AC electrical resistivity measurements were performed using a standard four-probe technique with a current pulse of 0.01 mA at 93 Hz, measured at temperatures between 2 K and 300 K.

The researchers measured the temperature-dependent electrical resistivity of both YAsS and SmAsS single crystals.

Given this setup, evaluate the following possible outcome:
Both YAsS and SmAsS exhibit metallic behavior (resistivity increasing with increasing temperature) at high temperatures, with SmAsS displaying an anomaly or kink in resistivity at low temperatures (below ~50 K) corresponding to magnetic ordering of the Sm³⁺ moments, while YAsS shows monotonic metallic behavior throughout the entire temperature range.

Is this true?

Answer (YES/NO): NO